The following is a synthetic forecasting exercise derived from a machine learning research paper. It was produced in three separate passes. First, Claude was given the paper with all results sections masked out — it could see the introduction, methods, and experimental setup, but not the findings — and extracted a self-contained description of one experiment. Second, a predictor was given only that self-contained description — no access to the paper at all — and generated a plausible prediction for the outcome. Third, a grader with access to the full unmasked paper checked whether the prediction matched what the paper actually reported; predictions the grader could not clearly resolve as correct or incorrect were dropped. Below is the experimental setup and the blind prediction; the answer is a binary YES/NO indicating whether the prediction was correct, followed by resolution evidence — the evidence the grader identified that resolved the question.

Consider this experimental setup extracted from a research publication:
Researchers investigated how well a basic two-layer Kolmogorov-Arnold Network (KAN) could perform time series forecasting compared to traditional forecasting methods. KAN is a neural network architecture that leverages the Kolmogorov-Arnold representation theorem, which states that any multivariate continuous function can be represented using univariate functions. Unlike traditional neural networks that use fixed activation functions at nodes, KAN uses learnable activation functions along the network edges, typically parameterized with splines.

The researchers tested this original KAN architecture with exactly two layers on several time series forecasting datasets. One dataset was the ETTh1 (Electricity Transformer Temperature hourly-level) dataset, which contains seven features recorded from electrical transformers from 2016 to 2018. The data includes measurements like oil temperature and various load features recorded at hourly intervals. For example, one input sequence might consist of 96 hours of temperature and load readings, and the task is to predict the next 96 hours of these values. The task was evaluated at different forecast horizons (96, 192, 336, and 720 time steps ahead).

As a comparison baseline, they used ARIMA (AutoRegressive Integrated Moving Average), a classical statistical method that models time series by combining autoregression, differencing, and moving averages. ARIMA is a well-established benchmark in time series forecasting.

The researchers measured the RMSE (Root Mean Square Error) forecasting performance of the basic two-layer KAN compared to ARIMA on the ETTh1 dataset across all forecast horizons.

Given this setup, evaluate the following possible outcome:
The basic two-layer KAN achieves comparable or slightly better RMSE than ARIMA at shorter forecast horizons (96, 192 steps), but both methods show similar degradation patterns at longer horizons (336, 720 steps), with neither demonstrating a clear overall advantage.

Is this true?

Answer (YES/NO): NO